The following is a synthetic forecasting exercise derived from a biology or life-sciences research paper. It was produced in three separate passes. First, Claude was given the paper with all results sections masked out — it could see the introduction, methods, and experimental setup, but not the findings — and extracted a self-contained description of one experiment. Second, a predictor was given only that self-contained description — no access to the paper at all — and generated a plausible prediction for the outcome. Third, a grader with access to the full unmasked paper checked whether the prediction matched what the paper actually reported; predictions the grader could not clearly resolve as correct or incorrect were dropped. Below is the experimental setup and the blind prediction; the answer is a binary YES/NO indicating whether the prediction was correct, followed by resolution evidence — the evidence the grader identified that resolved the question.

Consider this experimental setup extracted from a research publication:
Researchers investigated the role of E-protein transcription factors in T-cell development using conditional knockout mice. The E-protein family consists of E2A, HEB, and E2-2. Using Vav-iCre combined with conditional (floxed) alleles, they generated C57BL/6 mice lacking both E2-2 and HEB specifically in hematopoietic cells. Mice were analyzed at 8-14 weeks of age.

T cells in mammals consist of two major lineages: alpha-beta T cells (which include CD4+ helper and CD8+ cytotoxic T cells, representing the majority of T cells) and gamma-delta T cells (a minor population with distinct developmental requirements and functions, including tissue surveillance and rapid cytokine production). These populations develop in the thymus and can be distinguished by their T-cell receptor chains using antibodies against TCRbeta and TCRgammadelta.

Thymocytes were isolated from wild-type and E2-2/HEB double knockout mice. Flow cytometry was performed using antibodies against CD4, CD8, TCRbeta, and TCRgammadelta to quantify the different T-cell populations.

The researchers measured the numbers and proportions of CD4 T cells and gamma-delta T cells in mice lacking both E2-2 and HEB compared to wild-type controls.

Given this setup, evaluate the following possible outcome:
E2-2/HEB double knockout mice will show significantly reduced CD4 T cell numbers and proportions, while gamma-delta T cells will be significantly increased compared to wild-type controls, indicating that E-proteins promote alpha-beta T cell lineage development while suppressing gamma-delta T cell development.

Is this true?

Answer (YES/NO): YES